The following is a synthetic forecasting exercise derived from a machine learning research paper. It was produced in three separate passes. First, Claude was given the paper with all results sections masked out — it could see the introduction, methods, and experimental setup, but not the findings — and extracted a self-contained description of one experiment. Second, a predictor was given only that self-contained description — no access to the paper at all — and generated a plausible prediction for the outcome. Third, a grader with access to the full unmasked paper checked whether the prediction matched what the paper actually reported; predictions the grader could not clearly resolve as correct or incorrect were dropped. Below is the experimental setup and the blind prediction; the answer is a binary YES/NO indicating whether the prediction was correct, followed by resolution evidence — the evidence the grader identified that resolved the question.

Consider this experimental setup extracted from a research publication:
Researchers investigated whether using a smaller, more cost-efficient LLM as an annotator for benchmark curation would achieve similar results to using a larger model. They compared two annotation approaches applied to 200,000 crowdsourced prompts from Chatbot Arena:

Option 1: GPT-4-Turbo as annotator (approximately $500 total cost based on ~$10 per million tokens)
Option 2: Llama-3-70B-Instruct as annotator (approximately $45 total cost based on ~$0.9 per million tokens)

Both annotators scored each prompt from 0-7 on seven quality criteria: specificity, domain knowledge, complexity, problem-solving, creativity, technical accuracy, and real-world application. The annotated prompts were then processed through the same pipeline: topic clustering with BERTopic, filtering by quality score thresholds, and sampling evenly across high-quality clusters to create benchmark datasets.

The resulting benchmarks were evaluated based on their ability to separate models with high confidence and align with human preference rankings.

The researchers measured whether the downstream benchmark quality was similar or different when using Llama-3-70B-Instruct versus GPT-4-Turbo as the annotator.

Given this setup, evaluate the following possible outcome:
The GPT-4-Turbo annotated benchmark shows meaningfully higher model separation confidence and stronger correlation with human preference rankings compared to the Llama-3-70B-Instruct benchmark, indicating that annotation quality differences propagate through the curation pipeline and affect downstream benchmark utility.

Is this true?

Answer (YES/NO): NO